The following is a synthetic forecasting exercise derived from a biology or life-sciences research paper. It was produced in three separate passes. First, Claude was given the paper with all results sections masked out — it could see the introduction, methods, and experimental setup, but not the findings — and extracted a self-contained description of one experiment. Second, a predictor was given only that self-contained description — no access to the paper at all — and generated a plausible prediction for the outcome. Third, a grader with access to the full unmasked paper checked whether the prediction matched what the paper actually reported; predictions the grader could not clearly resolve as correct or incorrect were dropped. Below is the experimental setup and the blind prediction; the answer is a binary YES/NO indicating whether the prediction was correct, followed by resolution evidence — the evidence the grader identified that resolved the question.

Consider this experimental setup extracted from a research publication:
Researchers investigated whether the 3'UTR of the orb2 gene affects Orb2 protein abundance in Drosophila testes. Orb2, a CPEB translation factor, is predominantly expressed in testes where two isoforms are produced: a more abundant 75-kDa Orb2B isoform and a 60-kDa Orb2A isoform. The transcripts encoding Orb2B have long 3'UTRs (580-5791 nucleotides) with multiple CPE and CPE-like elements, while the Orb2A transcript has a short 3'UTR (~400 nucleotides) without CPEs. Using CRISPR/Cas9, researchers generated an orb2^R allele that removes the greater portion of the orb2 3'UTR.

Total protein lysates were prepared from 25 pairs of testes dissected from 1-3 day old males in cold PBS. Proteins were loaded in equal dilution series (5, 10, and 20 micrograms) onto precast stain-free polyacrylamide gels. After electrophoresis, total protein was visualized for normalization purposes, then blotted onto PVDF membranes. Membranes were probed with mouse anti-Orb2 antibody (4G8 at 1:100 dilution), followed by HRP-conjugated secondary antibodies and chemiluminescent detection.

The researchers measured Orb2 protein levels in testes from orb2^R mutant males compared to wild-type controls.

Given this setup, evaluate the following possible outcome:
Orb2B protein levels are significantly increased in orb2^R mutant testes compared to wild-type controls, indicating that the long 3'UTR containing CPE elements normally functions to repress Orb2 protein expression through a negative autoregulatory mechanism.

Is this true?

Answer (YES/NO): NO